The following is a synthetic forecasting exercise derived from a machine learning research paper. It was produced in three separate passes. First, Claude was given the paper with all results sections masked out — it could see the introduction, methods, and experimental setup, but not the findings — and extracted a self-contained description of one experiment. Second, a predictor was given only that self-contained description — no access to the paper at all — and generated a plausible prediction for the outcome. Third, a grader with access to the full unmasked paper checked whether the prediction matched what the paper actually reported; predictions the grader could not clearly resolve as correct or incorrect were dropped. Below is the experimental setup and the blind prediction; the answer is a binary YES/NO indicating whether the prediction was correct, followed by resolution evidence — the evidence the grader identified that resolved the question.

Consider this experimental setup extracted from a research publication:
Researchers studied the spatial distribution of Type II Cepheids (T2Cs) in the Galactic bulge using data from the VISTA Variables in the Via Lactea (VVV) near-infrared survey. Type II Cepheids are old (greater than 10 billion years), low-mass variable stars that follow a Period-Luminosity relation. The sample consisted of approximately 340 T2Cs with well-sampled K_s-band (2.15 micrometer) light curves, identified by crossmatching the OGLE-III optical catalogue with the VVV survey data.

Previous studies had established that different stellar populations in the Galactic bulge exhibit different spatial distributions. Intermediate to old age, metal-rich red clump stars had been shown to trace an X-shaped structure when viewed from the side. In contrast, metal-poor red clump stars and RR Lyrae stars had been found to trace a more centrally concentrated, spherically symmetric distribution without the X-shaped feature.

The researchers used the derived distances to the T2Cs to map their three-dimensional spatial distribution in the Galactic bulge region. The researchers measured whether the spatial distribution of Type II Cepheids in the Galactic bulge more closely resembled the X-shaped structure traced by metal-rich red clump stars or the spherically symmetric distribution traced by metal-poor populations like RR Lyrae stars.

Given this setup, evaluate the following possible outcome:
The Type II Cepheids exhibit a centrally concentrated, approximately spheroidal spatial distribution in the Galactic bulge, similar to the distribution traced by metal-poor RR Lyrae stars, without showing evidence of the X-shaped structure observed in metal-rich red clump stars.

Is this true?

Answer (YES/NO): YES